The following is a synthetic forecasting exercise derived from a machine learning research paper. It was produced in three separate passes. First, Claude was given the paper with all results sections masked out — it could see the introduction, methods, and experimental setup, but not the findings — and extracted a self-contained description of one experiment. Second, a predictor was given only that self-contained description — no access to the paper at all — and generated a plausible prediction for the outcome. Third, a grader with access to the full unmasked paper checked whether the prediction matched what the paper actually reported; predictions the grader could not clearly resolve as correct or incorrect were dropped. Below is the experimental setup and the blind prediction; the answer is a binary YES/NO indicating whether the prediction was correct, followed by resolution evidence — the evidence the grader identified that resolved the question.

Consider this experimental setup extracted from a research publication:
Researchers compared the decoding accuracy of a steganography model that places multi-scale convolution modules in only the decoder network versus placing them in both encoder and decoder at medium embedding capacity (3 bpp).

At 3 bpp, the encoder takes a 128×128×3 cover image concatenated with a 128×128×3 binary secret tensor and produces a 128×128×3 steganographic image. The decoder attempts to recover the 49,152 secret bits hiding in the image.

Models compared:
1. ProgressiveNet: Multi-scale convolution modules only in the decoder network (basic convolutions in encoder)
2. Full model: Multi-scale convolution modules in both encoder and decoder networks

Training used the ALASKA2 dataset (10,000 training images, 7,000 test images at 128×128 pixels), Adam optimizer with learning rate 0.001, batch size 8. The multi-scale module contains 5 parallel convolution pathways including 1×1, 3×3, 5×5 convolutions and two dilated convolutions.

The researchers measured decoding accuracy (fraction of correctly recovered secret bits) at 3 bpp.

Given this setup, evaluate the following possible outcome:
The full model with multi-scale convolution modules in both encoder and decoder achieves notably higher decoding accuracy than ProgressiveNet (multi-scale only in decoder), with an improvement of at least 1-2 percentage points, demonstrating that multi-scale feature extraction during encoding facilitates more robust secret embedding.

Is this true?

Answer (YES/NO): NO